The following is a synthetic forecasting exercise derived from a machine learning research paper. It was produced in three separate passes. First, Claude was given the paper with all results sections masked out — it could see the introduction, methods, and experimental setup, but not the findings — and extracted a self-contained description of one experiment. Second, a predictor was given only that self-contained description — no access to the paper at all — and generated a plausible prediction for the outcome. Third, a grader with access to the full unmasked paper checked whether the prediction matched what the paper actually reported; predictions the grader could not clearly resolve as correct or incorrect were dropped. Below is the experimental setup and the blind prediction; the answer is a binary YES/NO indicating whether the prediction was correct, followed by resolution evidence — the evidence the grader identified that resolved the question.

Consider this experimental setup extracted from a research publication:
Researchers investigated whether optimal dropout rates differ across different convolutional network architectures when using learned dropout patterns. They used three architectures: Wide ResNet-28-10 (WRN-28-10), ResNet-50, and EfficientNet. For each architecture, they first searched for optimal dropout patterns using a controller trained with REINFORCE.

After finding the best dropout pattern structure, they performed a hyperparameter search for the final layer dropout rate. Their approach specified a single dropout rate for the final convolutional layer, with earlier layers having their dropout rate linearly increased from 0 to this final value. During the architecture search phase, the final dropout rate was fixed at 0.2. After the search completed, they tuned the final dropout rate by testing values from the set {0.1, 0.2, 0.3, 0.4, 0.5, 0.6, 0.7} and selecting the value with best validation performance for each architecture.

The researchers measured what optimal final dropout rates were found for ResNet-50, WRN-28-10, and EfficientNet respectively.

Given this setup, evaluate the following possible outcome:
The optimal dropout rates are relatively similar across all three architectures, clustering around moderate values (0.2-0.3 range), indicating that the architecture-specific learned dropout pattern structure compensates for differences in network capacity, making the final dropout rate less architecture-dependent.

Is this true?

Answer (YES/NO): NO